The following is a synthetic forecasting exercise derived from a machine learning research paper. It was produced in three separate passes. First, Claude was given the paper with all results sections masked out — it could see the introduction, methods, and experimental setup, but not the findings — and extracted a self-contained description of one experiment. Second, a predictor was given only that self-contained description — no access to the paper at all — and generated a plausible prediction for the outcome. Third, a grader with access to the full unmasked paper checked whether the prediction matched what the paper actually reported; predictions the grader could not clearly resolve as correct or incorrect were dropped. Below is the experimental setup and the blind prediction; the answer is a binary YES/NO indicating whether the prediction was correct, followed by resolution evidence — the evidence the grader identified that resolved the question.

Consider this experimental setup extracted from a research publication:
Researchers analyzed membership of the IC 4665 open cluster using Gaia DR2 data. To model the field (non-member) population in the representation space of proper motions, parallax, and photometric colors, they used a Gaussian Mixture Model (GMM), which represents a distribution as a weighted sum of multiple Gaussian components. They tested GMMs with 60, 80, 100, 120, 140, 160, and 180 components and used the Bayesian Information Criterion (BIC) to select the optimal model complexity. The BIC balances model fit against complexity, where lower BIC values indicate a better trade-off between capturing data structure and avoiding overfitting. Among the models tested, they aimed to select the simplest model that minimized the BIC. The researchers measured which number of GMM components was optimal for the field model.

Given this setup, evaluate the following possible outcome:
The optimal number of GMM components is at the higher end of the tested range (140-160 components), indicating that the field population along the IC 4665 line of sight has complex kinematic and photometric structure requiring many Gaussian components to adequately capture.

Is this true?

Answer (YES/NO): NO